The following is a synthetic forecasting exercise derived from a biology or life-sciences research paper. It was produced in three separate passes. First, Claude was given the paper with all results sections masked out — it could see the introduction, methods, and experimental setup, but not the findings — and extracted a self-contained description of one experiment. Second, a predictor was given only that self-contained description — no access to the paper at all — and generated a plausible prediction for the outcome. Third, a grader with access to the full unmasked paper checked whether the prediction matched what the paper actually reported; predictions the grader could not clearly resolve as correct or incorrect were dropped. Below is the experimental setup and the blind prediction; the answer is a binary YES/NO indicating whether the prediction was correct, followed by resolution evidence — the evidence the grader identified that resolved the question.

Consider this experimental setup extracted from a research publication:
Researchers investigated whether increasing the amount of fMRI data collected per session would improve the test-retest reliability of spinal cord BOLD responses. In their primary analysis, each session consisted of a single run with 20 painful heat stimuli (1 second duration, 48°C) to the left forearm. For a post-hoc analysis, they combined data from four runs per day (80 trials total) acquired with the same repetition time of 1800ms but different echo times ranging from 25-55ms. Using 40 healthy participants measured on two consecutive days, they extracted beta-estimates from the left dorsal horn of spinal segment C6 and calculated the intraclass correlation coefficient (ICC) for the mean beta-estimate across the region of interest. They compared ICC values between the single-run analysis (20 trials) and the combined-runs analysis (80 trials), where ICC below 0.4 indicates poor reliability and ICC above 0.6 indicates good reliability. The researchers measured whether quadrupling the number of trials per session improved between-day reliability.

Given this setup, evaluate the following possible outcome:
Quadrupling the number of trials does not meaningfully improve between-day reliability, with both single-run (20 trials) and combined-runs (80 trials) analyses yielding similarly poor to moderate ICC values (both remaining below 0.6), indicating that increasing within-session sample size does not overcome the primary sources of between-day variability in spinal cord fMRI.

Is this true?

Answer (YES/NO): YES